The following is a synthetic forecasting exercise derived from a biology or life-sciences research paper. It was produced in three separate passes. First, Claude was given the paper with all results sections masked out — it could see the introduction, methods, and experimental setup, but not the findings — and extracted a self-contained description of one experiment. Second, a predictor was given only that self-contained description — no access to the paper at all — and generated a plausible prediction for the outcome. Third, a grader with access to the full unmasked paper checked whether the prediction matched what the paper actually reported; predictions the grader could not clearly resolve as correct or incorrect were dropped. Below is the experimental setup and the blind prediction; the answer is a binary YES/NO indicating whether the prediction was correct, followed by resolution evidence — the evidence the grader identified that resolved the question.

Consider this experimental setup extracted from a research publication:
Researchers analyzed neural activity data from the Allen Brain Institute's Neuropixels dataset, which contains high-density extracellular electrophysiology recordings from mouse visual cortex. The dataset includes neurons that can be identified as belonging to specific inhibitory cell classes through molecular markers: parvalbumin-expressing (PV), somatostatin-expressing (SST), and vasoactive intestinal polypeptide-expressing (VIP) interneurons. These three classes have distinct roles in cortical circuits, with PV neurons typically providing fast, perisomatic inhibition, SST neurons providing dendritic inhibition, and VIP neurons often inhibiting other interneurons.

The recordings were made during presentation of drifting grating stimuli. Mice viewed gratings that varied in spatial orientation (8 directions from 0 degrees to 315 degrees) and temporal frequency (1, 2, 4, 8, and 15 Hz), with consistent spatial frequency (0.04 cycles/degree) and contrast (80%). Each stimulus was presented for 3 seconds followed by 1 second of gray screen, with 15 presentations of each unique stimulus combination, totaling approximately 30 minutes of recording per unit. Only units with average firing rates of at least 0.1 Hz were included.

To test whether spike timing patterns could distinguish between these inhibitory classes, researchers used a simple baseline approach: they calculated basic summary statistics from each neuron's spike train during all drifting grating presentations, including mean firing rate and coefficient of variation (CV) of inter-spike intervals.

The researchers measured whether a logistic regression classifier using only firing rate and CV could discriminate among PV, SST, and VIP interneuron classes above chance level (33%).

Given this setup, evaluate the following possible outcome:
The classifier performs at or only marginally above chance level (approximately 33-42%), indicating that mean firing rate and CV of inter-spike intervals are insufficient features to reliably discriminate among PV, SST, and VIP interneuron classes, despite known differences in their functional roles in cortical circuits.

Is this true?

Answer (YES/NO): YES